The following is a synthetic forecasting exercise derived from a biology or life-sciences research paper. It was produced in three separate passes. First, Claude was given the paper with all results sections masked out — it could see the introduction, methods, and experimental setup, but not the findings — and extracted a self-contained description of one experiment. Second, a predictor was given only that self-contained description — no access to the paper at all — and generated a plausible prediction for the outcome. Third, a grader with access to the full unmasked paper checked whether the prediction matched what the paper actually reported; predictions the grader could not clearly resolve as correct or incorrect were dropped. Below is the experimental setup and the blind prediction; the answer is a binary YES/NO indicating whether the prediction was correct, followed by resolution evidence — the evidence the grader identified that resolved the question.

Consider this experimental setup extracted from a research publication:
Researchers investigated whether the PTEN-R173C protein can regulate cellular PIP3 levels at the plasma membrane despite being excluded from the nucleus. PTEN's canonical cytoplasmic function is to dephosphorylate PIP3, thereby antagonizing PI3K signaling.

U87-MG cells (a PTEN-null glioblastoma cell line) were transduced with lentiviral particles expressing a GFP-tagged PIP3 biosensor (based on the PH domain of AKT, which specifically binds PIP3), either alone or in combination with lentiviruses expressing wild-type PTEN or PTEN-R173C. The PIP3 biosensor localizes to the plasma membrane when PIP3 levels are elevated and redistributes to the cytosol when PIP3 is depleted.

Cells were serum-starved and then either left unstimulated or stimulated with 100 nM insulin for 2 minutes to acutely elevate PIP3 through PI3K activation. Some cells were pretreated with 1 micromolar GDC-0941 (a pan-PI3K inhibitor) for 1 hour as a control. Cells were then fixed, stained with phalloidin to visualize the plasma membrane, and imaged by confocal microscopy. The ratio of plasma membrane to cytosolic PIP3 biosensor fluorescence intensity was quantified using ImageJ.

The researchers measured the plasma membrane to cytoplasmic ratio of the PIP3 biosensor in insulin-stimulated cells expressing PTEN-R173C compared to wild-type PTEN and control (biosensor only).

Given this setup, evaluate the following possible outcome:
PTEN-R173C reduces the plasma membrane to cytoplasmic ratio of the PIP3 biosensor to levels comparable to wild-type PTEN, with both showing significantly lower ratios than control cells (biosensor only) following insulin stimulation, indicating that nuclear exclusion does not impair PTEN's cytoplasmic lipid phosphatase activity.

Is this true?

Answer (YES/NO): YES